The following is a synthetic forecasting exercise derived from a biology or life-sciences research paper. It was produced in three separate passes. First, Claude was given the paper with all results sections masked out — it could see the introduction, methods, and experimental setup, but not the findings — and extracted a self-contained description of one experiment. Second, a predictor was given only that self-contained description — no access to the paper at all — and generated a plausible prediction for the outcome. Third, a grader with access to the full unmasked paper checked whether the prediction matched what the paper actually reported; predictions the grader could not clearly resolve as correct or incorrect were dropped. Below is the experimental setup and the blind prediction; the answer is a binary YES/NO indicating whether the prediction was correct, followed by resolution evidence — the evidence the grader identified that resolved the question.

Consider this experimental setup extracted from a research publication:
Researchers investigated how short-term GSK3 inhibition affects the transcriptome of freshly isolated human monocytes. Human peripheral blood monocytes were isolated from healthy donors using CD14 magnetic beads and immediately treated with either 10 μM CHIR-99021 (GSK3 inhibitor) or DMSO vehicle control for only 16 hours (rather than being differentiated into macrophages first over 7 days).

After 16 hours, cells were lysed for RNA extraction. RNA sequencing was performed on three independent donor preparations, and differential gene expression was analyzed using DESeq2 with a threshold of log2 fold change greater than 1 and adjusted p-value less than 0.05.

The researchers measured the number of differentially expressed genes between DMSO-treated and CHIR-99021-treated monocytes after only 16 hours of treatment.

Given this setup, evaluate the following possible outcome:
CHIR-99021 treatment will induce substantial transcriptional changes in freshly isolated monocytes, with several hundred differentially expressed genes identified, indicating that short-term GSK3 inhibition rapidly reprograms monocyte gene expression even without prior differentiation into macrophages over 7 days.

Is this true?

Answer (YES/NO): NO